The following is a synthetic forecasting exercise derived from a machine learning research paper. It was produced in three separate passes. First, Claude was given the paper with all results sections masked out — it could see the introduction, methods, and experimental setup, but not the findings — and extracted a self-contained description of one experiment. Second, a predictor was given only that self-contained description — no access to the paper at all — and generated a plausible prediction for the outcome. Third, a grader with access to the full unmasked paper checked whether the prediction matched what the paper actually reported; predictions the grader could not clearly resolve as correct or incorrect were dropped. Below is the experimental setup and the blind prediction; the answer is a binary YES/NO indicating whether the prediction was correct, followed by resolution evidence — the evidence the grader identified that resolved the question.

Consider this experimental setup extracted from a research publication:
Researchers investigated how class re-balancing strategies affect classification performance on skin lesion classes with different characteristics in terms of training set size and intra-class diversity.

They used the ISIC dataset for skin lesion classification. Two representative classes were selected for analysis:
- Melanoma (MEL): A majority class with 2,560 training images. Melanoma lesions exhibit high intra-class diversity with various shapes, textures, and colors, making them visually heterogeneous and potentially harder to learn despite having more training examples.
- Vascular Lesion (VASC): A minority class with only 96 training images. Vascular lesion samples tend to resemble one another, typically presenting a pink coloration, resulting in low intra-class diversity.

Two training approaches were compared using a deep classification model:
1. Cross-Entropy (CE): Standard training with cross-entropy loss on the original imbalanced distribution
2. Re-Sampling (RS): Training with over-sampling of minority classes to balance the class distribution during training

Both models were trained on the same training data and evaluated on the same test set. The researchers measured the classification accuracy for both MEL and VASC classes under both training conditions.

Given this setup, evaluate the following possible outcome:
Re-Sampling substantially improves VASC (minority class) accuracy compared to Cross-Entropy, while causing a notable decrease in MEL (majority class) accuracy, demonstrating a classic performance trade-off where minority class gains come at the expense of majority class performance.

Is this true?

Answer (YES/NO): NO